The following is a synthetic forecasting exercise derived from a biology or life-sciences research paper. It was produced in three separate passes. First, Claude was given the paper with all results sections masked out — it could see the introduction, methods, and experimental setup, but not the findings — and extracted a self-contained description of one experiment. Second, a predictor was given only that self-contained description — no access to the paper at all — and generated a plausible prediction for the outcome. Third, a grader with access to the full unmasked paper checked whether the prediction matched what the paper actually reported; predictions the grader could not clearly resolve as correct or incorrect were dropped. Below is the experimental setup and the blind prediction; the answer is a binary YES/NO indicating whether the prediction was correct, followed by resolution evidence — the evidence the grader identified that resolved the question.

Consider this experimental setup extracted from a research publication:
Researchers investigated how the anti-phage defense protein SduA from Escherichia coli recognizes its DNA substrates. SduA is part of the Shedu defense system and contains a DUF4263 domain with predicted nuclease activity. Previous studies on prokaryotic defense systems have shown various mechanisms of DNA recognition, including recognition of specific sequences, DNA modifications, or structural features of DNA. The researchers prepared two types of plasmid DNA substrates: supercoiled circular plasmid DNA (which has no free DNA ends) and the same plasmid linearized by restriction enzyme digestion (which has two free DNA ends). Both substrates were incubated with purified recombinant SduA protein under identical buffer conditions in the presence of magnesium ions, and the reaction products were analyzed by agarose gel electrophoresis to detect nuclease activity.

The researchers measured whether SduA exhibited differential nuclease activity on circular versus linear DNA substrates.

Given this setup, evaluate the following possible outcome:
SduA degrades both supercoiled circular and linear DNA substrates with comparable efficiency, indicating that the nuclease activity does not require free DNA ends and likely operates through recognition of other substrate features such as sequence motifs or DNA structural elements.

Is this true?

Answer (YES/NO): NO